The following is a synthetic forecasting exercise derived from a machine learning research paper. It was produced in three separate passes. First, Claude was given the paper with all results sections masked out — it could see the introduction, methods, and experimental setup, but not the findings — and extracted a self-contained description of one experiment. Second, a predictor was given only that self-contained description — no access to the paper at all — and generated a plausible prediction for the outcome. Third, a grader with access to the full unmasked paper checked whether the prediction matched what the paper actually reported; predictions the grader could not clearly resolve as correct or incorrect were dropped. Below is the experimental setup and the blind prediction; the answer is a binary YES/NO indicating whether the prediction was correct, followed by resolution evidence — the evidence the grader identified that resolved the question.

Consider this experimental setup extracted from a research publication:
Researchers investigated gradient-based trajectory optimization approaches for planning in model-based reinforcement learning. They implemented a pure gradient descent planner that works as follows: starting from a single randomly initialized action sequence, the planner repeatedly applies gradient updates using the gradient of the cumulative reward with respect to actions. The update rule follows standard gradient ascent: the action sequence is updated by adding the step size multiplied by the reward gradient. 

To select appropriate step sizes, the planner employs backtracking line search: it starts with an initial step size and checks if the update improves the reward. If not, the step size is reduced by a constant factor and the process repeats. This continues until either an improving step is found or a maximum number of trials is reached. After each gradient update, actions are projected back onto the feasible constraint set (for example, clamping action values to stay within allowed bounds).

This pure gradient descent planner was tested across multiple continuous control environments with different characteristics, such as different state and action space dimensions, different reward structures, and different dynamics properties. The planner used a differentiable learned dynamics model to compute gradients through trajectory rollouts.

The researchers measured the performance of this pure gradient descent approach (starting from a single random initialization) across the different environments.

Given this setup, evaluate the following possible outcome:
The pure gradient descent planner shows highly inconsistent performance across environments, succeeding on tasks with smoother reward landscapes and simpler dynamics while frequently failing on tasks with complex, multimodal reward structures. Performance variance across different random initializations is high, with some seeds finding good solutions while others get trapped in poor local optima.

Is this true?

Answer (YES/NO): NO